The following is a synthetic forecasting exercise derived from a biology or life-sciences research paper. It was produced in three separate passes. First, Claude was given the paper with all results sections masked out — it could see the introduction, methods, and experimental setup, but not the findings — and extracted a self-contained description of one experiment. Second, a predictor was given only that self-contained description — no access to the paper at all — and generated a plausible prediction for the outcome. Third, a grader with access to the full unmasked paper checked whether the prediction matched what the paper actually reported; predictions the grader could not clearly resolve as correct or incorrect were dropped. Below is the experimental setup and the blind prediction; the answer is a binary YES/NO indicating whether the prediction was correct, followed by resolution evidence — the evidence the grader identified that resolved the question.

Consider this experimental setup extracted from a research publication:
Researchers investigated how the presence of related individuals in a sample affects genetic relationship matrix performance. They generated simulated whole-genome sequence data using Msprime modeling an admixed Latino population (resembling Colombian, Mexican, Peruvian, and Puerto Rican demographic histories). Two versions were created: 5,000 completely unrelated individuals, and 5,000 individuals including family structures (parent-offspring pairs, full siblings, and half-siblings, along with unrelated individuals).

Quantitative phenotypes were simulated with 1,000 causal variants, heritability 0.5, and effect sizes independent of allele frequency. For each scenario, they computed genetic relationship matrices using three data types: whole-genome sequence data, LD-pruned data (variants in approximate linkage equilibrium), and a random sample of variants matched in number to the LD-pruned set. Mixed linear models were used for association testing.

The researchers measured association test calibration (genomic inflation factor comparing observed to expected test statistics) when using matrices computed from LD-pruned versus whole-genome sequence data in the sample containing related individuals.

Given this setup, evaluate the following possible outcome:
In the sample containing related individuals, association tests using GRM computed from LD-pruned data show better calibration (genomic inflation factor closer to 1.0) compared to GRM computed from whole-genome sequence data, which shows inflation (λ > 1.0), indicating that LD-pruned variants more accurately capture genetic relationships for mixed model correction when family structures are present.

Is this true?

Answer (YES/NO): NO